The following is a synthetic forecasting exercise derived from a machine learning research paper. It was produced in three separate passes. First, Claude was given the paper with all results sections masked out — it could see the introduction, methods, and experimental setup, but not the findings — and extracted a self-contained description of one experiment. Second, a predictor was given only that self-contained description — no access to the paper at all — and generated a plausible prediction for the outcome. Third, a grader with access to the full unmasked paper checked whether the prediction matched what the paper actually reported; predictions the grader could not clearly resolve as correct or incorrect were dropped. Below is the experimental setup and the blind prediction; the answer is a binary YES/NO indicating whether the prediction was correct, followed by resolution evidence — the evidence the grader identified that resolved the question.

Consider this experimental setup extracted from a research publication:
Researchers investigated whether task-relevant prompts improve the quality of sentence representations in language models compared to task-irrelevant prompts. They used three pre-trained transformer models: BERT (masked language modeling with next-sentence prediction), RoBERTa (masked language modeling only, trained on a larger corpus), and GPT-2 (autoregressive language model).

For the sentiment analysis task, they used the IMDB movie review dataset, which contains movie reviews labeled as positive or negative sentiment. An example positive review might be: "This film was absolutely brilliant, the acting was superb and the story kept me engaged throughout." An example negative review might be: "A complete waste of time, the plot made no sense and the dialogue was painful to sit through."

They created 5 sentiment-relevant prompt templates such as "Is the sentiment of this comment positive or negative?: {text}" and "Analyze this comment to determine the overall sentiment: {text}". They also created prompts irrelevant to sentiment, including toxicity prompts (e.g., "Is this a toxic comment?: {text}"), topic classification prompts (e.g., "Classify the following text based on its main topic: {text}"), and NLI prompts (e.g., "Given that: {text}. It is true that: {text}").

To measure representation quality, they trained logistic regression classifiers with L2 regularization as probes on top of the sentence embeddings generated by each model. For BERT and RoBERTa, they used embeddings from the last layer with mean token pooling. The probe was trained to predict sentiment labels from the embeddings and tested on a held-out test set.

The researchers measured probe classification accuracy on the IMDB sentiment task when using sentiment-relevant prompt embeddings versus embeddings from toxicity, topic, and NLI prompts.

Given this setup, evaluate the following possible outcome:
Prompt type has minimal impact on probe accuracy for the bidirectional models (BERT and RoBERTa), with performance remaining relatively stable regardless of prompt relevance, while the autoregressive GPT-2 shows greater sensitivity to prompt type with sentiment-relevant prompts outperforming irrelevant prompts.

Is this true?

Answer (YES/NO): NO